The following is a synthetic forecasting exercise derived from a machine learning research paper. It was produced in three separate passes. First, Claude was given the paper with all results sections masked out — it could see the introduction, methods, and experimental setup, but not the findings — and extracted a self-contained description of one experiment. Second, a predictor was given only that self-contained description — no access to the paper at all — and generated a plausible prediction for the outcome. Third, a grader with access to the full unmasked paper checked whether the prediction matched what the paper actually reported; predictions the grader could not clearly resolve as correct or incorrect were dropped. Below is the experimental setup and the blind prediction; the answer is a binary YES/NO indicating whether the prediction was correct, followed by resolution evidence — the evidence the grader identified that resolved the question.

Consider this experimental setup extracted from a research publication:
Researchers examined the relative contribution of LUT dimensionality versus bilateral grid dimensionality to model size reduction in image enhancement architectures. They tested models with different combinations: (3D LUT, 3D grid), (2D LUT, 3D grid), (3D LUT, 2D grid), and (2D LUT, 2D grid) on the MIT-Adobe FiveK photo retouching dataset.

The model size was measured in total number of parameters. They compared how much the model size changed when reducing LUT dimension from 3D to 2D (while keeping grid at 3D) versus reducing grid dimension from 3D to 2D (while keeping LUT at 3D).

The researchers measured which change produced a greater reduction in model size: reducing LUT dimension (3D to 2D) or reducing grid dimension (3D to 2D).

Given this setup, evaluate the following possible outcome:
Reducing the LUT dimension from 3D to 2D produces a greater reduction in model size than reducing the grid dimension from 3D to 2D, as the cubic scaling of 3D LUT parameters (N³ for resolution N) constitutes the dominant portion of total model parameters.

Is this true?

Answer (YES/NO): YES